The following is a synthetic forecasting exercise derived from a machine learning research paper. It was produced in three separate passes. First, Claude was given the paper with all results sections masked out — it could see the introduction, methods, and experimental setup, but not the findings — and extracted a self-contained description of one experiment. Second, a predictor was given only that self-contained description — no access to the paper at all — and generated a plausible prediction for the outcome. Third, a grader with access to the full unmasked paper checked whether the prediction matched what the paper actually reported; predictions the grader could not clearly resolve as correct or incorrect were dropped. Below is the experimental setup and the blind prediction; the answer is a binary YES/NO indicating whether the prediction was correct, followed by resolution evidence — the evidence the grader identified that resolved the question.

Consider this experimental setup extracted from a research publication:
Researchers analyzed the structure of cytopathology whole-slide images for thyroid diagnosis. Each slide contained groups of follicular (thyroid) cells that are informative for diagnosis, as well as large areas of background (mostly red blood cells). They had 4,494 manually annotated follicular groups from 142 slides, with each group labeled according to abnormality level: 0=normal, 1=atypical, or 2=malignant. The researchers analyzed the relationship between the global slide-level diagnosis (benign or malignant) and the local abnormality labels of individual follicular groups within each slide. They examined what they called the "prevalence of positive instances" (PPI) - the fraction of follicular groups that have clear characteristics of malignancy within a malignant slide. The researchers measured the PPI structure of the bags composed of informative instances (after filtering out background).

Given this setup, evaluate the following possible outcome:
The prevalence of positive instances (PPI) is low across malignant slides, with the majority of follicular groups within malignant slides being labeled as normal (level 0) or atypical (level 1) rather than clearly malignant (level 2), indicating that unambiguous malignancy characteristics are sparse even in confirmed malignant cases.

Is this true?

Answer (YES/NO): NO